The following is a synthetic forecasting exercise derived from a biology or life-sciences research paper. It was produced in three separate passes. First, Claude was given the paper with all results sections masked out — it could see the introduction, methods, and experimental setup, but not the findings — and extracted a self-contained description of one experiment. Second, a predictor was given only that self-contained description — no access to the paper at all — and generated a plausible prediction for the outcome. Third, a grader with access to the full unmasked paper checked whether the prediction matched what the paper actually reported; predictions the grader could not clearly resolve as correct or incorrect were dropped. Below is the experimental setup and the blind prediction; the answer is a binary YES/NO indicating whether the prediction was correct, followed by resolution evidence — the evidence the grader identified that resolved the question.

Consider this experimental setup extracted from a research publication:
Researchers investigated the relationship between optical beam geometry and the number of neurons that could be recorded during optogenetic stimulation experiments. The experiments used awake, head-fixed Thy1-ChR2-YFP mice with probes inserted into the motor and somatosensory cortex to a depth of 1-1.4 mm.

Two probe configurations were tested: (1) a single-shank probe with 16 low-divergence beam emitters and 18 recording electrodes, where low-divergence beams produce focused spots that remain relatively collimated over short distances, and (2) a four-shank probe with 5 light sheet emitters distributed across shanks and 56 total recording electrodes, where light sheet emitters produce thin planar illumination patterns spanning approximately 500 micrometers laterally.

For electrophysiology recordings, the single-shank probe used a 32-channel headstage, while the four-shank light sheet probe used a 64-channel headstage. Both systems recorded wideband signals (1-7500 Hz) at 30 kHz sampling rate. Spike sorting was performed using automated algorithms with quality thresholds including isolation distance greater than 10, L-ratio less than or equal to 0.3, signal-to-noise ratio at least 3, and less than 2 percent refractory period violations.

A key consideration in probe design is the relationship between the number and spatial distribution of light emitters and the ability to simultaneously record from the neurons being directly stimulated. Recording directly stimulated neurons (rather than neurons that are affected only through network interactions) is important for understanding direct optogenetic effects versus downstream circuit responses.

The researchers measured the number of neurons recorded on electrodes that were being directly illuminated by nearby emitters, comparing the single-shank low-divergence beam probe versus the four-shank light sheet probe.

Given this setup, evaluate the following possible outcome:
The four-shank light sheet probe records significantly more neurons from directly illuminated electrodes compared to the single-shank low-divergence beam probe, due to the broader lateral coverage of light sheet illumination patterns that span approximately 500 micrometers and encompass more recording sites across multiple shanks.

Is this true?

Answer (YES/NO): YES